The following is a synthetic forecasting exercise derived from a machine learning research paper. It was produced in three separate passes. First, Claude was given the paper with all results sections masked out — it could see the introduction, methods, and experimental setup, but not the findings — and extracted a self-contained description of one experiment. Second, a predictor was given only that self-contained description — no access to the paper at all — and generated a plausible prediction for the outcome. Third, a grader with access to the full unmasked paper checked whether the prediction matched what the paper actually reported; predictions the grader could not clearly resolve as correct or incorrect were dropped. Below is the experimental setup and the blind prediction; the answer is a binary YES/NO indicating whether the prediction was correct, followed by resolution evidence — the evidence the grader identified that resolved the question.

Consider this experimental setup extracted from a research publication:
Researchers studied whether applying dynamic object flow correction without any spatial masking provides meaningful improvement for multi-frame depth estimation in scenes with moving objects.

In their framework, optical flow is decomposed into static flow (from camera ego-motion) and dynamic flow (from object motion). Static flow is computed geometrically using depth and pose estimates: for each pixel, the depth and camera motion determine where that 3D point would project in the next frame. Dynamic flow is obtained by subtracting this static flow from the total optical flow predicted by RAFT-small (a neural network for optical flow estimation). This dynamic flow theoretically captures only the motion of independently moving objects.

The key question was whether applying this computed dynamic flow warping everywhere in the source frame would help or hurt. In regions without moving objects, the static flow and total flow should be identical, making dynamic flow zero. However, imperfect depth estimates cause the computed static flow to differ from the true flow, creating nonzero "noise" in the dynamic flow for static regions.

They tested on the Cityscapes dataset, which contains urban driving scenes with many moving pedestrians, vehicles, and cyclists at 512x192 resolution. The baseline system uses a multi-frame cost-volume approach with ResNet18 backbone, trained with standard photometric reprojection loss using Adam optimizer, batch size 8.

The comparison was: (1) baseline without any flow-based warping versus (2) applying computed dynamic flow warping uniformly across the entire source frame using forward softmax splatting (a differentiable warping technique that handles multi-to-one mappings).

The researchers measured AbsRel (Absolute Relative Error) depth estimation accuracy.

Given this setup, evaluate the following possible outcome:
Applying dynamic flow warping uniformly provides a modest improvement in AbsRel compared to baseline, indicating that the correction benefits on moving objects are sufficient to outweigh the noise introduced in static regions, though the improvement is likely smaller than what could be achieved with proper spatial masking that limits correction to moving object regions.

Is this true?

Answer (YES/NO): YES